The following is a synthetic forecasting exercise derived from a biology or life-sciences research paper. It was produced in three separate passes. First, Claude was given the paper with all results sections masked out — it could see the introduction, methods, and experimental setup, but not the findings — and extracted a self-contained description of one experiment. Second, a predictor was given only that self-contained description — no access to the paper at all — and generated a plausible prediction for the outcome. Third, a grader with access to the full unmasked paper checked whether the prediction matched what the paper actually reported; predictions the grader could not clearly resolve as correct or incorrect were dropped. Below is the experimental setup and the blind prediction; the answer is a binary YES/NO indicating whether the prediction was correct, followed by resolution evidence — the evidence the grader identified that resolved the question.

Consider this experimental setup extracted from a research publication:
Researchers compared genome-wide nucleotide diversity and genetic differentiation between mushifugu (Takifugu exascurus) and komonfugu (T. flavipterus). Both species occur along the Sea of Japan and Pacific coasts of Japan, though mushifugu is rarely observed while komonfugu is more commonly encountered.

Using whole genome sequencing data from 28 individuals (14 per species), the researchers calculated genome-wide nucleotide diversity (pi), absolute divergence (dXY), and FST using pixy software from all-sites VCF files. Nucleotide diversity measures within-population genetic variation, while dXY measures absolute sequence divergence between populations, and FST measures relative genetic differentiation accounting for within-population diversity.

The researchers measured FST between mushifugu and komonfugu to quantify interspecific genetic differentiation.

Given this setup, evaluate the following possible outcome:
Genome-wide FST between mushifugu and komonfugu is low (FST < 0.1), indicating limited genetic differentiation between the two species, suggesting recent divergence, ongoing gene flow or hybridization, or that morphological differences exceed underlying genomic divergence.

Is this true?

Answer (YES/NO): NO